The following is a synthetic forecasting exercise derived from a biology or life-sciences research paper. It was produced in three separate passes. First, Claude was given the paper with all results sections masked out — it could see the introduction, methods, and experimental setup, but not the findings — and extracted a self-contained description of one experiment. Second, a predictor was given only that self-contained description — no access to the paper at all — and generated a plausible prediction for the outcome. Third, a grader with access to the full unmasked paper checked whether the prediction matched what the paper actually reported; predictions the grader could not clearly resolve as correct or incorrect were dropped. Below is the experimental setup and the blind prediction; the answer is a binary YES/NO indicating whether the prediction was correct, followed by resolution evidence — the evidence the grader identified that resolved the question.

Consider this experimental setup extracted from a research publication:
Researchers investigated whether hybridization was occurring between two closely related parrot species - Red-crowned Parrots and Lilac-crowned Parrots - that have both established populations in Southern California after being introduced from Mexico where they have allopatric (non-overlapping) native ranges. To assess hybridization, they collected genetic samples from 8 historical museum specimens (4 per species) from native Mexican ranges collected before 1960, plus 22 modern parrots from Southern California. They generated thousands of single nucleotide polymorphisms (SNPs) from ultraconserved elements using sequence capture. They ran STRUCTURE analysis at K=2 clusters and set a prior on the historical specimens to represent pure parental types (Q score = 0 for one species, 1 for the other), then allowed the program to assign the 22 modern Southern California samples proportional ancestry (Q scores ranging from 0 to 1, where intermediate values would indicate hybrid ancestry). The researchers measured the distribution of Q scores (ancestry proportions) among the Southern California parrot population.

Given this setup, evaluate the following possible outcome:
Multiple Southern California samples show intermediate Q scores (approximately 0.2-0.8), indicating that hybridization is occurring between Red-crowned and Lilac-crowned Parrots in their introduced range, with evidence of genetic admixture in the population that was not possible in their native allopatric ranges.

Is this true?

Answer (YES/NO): YES